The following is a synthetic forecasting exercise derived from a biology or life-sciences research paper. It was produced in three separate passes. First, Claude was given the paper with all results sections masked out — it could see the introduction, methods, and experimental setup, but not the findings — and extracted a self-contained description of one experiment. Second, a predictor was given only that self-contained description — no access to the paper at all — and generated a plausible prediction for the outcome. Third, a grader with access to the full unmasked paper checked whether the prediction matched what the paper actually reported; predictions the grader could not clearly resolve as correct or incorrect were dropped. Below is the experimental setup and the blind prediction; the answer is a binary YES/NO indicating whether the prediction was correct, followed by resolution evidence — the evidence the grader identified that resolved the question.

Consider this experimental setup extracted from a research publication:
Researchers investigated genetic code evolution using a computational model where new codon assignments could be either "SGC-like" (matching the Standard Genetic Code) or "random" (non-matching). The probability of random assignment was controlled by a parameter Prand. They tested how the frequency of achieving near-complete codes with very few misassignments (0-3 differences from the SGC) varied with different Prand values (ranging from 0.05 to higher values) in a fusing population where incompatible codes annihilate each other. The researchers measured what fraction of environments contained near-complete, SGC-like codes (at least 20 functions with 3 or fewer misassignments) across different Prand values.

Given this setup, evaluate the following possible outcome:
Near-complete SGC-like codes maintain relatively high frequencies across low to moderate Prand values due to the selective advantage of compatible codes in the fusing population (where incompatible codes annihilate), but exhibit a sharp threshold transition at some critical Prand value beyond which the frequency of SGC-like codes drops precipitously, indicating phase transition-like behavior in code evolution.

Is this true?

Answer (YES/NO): NO